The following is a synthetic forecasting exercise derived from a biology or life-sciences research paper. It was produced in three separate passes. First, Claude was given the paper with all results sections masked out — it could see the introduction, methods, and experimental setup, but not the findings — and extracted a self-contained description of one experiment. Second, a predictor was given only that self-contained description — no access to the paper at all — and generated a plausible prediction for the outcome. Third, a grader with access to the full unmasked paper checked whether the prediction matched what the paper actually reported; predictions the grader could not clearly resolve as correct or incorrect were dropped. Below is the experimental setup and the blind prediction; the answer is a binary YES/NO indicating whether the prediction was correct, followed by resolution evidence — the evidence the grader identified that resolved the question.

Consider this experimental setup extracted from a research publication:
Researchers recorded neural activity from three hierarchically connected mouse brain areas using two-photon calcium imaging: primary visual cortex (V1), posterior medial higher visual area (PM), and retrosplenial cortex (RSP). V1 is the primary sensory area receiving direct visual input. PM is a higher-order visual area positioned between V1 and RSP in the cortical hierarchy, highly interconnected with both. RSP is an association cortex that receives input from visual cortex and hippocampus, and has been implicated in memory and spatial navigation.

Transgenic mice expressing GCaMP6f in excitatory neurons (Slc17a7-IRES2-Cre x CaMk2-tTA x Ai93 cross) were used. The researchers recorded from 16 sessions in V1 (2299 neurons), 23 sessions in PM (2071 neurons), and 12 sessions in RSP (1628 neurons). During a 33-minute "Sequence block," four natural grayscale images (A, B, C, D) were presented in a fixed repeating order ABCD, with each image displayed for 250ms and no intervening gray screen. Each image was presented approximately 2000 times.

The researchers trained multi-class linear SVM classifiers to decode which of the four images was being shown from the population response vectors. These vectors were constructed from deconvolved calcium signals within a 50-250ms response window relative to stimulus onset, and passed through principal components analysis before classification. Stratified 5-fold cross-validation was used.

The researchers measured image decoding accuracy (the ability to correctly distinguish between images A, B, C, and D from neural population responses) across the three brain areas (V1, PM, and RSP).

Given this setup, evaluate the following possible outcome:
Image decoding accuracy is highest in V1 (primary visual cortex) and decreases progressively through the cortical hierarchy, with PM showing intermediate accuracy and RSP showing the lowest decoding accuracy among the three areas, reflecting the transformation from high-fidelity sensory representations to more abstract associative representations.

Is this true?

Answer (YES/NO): YES